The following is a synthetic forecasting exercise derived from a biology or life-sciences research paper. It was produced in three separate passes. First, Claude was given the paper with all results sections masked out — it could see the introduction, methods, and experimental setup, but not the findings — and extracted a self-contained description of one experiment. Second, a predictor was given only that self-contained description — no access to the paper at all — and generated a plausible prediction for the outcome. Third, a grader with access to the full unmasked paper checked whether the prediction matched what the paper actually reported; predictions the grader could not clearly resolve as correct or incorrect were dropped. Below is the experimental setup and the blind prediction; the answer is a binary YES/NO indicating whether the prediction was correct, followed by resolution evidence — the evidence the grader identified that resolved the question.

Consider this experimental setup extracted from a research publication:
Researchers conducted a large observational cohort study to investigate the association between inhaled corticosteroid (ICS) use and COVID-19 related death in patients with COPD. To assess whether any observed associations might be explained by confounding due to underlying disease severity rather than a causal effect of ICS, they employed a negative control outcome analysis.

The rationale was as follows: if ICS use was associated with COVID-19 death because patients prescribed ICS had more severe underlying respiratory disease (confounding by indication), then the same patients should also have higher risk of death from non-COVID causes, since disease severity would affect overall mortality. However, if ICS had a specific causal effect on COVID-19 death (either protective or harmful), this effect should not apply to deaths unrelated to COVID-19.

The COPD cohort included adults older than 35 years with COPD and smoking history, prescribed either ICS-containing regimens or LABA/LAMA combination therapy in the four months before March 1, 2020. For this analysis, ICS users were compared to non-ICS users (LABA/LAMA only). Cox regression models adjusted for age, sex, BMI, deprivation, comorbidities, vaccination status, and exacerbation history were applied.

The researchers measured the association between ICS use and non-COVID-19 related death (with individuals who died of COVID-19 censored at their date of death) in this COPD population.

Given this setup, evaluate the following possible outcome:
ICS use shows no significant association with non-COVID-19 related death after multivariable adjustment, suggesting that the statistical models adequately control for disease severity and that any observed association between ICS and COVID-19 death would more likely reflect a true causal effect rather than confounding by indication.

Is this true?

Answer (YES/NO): NO